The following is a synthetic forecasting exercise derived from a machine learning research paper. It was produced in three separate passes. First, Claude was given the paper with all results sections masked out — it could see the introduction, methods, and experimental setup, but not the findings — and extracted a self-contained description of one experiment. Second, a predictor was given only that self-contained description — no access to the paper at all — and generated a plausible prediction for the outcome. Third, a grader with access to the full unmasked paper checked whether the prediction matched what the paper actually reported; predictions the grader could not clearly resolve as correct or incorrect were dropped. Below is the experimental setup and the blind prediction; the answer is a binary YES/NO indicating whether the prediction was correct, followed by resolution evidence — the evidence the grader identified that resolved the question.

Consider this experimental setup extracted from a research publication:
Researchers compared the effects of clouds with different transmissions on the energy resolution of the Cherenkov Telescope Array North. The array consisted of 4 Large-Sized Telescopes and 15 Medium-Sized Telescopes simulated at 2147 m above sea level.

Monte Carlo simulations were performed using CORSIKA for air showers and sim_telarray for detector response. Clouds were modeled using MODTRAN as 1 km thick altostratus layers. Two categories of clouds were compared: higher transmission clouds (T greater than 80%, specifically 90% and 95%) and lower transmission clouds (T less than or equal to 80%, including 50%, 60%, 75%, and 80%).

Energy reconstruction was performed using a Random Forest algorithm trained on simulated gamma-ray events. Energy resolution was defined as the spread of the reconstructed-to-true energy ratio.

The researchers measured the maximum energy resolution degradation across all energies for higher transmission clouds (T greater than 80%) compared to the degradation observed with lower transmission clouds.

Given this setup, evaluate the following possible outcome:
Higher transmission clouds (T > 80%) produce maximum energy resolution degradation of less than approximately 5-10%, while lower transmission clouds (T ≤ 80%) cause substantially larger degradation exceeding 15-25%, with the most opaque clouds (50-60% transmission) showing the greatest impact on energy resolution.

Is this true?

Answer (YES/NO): YES